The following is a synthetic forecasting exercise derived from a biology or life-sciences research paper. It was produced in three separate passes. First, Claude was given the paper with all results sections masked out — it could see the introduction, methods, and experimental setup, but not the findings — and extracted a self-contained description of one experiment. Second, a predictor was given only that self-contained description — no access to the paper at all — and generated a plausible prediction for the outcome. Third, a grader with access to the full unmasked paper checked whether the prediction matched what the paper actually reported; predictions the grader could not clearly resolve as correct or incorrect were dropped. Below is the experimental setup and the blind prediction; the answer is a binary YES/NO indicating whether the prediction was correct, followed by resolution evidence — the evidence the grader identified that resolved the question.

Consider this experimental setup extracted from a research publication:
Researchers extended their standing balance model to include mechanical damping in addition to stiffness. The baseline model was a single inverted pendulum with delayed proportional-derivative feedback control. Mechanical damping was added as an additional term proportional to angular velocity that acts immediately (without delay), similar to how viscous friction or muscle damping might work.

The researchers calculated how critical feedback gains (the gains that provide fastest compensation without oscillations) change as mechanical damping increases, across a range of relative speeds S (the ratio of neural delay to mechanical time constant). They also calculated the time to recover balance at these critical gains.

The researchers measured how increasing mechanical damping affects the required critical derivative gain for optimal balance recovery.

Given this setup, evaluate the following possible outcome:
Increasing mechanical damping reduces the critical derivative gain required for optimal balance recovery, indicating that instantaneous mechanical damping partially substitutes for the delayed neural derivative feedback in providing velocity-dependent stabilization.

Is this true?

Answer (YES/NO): YES